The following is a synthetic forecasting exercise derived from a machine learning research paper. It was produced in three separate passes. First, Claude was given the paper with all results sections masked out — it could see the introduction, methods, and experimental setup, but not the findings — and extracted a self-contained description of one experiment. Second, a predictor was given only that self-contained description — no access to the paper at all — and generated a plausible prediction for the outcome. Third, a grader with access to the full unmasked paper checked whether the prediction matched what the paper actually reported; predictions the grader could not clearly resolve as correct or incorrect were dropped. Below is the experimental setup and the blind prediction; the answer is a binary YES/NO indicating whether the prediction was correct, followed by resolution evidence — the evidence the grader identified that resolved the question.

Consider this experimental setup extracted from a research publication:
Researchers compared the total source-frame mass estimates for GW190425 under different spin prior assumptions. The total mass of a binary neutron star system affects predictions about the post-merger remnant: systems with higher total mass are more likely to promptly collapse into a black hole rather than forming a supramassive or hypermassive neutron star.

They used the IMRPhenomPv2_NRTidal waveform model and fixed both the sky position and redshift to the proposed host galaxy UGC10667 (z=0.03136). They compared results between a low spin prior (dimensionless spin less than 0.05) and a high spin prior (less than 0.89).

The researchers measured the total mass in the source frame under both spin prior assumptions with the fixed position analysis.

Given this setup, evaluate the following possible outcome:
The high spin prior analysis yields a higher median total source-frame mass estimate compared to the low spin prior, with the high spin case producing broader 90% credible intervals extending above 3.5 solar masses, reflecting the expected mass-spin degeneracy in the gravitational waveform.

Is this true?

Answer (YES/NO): YES